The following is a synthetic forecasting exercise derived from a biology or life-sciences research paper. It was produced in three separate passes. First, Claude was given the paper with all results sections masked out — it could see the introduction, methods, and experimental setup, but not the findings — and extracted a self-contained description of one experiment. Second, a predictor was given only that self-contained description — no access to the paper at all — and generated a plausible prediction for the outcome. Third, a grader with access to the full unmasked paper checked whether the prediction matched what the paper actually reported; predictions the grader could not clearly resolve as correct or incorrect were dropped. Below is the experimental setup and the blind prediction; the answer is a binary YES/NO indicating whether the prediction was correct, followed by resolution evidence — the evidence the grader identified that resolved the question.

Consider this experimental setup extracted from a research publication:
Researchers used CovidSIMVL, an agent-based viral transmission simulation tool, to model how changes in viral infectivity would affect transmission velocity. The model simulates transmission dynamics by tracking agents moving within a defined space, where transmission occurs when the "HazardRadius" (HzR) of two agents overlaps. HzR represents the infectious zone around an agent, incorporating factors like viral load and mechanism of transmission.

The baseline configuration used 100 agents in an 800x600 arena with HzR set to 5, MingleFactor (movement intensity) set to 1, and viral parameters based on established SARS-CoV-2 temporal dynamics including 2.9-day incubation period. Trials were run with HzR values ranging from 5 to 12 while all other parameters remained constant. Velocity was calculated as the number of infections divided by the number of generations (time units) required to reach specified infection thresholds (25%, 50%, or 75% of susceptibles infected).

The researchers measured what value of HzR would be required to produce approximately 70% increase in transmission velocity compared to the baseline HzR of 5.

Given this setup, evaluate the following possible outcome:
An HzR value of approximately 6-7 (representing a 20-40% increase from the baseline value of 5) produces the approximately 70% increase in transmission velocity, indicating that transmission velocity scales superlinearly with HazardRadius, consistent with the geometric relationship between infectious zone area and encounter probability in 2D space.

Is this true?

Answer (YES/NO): NO